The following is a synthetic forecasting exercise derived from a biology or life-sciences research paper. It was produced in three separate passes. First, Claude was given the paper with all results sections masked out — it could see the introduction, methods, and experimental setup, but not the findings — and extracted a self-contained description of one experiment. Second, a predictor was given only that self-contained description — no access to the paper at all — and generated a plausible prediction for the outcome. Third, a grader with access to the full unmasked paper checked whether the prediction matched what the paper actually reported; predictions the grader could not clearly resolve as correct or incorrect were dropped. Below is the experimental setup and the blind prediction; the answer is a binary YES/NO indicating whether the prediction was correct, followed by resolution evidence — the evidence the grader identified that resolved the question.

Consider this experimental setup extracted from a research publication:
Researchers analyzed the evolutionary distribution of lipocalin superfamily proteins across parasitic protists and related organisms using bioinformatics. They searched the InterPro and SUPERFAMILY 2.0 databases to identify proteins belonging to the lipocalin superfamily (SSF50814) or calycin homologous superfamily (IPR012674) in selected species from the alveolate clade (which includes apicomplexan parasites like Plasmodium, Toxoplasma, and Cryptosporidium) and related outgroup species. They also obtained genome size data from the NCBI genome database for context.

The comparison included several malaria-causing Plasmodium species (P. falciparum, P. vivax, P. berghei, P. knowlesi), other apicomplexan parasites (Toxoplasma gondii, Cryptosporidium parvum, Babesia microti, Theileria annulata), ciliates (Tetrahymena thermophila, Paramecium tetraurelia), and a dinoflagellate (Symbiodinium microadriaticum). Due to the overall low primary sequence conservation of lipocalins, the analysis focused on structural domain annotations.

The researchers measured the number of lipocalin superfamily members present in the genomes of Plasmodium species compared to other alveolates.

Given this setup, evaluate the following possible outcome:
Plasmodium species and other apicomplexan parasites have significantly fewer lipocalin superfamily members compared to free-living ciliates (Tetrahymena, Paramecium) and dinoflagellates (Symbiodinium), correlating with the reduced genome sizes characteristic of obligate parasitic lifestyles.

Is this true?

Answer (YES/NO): NO